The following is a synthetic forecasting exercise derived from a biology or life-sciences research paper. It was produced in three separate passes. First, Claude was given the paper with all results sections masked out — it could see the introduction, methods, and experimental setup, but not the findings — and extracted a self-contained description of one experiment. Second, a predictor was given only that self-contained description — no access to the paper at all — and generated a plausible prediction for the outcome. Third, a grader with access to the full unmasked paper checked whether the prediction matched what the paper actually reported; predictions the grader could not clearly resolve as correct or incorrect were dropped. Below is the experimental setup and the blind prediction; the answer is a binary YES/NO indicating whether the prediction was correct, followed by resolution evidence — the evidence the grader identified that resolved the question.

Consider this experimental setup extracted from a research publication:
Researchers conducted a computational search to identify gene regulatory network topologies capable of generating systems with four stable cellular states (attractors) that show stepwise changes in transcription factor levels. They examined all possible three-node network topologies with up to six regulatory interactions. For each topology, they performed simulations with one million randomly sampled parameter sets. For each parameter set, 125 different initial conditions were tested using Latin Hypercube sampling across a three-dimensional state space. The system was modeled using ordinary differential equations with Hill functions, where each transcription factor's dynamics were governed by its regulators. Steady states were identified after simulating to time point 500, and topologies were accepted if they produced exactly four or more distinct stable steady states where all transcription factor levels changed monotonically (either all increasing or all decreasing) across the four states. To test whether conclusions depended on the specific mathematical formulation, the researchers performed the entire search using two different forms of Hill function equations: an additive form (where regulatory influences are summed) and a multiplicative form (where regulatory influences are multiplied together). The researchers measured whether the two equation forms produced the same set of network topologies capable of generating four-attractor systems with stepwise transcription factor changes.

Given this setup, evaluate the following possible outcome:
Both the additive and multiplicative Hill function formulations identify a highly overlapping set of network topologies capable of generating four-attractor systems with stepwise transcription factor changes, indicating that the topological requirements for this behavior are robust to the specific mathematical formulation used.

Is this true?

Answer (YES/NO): YES